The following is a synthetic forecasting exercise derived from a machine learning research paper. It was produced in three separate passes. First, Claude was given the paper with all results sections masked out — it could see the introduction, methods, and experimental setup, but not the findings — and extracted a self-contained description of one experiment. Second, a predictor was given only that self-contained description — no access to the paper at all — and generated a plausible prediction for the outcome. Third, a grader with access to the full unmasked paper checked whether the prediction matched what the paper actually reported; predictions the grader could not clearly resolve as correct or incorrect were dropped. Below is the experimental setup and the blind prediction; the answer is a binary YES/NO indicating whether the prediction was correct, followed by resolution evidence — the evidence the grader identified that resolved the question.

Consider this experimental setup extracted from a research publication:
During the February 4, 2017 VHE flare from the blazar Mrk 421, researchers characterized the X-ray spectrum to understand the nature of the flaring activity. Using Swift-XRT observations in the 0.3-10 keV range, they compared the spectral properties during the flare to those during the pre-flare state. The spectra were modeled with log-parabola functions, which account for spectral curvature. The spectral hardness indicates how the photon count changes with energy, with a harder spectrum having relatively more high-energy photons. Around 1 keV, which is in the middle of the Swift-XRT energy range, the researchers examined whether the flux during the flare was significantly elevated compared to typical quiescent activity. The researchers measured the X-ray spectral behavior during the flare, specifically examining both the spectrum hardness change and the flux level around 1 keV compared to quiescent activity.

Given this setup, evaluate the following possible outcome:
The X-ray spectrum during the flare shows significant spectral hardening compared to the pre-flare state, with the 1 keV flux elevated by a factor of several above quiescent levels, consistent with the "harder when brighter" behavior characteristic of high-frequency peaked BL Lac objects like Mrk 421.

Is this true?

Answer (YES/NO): NO